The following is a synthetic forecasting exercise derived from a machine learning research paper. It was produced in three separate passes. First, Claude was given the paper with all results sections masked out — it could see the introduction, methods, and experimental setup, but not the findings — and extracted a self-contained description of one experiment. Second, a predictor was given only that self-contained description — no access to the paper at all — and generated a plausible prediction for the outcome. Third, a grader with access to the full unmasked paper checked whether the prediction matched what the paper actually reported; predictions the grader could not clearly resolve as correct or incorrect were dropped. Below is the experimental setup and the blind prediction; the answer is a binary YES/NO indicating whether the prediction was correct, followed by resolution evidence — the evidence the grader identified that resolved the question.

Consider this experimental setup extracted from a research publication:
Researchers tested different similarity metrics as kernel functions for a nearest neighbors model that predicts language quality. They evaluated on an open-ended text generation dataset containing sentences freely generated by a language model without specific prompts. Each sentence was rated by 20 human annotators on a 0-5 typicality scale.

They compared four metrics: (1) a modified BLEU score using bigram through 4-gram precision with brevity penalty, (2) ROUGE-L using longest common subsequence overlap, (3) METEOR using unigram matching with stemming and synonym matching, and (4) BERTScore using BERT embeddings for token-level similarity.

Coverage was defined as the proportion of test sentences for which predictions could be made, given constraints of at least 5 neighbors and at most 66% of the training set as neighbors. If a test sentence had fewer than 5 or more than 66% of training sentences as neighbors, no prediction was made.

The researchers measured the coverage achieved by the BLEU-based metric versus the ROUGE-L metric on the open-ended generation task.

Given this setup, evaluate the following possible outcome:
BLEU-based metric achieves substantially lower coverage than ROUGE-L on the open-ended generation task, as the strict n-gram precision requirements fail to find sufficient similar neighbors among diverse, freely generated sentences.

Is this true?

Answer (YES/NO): NO